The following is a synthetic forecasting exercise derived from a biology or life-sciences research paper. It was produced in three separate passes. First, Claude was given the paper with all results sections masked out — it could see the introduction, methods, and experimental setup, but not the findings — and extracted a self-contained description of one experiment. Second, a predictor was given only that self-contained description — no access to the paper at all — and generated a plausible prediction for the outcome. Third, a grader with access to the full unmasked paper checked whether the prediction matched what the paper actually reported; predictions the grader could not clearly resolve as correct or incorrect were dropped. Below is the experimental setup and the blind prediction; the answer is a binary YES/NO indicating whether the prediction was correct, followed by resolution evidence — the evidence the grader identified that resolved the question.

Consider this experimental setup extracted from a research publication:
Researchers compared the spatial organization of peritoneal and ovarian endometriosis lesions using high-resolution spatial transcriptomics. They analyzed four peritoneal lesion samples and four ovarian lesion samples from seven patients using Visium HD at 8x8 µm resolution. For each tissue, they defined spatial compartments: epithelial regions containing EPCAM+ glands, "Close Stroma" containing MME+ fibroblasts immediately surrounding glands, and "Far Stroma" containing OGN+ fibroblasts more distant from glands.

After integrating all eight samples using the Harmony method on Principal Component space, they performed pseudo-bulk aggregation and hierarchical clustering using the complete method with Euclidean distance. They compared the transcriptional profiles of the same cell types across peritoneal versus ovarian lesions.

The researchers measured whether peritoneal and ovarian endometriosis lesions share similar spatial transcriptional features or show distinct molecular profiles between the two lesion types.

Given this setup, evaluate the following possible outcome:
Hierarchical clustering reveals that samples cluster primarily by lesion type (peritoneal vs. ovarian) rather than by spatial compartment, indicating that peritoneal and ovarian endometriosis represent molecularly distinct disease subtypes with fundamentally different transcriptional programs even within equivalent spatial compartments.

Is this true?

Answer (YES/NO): NO